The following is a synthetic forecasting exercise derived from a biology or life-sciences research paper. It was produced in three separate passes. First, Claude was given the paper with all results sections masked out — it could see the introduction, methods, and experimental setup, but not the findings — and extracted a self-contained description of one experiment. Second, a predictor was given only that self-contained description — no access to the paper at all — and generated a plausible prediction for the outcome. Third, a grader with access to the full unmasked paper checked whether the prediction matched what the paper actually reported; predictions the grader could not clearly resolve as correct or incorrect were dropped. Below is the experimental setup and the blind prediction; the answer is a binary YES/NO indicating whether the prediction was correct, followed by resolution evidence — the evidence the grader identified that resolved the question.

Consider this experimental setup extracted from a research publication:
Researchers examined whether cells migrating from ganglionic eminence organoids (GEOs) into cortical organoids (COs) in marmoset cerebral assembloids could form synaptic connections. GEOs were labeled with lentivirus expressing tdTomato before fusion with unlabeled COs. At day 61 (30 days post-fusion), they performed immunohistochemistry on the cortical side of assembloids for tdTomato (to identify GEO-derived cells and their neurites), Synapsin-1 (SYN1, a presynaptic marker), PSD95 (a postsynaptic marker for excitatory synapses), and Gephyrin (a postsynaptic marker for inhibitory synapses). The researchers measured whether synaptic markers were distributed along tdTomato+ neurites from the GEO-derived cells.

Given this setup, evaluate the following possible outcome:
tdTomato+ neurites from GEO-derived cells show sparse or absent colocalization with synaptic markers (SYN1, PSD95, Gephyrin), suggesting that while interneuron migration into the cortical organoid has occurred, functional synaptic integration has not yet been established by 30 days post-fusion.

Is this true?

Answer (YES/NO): NO